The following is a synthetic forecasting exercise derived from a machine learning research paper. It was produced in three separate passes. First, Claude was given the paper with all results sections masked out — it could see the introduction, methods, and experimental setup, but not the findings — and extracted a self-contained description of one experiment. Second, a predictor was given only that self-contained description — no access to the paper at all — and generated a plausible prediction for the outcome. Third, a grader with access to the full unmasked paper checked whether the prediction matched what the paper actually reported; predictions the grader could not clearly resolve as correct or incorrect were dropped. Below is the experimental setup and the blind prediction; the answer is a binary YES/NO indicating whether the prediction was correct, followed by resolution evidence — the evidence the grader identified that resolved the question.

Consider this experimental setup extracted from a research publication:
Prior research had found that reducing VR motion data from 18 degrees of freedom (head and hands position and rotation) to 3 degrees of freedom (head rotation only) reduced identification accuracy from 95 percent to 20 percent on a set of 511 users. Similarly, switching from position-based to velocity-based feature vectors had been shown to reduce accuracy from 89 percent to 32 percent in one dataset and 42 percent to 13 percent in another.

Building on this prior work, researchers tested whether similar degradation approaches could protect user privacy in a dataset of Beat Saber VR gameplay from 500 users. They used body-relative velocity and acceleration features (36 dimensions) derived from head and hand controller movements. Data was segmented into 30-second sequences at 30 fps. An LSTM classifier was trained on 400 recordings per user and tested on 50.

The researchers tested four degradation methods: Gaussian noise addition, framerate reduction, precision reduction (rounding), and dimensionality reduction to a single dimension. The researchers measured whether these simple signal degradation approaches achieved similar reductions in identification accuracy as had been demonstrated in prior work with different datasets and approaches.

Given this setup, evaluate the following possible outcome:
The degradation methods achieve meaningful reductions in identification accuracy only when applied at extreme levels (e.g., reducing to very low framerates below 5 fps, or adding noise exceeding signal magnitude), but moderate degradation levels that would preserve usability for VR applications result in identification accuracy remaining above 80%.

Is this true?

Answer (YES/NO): NO